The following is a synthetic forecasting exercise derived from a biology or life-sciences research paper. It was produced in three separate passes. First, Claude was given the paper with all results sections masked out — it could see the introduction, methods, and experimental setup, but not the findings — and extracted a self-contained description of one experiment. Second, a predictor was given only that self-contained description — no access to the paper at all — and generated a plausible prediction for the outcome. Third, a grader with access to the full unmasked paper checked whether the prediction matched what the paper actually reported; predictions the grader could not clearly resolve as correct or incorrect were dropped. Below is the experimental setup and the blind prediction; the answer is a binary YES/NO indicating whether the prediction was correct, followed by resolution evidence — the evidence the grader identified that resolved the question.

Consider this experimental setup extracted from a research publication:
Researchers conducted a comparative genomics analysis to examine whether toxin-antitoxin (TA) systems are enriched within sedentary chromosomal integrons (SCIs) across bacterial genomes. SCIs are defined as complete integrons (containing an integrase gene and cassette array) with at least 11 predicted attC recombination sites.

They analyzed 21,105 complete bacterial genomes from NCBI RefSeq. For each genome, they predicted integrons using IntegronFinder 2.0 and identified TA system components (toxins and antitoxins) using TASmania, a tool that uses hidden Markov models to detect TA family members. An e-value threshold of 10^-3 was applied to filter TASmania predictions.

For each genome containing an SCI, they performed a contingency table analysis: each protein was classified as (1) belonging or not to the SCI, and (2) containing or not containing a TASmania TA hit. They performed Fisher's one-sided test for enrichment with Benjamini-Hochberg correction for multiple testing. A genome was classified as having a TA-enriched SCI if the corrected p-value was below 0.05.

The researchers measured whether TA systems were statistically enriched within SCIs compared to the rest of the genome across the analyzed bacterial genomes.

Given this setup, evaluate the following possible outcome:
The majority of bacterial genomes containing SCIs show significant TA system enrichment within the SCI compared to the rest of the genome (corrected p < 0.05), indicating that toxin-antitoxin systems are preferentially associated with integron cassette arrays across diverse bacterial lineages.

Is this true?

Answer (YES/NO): NO